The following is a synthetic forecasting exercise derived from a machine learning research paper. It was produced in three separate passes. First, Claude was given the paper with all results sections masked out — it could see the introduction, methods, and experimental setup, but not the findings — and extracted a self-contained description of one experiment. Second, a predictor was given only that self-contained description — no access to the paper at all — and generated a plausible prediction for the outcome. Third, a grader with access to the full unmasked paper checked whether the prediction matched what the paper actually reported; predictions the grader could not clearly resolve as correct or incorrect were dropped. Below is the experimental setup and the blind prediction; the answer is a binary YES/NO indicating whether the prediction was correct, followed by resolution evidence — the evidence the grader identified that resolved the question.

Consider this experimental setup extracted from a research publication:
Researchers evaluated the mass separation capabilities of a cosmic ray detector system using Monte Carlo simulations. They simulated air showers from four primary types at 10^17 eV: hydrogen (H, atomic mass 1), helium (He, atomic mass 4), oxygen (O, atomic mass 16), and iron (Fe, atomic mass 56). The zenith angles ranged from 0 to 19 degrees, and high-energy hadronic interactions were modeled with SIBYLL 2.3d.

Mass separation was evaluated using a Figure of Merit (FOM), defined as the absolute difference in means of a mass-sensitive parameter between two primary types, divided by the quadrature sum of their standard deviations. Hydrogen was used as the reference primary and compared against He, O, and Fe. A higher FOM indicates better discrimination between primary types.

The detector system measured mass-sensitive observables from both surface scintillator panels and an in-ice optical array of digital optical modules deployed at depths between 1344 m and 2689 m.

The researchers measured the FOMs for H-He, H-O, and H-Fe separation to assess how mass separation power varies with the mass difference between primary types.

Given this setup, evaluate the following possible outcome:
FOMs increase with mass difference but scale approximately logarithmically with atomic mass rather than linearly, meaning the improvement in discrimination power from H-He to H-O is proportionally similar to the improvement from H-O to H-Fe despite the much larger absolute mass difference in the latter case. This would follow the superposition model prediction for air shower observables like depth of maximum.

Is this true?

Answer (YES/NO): NO